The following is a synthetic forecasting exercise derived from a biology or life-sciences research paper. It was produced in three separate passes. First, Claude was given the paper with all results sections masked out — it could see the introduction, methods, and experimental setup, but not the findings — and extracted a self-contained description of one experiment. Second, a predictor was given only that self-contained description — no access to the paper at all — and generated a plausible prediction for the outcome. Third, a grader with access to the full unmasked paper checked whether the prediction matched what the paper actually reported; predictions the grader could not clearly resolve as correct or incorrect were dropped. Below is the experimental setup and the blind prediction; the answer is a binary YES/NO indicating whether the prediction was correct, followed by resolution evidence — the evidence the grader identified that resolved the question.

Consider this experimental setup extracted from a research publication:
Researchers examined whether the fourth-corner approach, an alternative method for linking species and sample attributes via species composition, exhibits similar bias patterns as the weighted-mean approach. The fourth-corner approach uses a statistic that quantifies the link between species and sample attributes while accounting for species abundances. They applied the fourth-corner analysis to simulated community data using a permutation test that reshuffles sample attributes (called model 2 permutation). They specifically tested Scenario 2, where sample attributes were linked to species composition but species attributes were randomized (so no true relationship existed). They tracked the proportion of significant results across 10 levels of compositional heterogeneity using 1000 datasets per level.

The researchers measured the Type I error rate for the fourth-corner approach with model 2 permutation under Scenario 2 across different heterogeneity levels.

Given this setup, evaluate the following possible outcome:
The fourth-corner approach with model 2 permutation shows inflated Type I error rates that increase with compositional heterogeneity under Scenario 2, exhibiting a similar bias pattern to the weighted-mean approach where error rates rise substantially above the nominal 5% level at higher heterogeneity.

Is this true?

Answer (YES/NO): NO